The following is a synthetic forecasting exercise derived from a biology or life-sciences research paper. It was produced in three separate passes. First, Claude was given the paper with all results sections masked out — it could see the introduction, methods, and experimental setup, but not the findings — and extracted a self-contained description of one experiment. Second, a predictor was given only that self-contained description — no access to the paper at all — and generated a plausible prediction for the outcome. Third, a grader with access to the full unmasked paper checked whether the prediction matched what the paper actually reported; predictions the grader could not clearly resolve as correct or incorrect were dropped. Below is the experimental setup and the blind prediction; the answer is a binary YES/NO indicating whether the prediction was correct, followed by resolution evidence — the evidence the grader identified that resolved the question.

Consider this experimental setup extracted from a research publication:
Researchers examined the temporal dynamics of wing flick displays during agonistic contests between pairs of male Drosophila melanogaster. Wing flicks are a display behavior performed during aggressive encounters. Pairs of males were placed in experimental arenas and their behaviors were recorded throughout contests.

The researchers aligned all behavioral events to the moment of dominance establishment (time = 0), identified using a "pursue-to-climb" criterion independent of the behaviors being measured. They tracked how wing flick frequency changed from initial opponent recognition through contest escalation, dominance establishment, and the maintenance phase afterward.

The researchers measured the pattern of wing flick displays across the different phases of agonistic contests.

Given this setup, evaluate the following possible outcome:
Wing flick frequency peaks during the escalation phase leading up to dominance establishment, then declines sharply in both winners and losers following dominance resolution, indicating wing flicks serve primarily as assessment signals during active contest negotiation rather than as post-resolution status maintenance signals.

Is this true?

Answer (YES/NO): NO